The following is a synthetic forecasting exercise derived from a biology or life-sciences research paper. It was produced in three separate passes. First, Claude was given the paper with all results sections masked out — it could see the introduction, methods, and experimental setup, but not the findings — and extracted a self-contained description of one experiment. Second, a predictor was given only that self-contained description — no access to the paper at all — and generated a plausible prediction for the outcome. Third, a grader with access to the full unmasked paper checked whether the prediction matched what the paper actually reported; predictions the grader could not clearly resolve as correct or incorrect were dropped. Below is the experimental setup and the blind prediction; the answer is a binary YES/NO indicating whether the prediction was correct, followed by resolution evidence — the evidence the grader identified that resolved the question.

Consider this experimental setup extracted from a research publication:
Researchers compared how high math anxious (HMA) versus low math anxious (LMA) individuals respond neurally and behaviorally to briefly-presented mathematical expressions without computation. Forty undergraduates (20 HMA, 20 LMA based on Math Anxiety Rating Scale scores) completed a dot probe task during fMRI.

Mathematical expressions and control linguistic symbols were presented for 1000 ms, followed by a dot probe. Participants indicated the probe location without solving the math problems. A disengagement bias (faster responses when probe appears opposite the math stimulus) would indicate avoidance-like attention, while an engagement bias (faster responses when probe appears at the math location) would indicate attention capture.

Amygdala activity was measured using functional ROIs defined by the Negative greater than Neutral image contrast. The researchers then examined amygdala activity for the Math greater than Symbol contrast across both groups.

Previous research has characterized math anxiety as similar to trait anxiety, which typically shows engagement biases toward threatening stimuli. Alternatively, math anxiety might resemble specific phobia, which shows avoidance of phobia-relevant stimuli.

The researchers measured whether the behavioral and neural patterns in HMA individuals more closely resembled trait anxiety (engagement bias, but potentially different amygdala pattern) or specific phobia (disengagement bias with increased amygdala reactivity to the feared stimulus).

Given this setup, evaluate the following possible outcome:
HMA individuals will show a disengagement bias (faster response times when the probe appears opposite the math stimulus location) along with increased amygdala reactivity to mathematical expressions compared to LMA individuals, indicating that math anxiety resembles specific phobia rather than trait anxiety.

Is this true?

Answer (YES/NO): YES